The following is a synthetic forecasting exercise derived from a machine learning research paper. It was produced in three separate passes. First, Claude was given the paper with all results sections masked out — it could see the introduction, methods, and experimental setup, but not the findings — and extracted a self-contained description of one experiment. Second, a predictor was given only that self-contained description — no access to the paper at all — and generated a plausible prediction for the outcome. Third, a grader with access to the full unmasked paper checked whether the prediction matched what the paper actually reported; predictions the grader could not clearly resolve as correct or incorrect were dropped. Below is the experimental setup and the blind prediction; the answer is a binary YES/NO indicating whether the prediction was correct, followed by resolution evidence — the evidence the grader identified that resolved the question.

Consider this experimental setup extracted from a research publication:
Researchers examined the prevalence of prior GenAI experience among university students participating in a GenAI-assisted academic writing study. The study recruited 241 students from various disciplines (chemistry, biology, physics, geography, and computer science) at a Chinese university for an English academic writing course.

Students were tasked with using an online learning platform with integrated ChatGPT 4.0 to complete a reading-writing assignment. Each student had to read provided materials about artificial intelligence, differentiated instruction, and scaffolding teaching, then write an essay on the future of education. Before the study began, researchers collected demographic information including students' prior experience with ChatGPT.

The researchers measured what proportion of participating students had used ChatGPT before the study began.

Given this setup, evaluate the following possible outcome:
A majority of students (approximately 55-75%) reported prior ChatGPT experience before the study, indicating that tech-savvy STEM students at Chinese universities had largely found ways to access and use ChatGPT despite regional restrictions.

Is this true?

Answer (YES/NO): NO